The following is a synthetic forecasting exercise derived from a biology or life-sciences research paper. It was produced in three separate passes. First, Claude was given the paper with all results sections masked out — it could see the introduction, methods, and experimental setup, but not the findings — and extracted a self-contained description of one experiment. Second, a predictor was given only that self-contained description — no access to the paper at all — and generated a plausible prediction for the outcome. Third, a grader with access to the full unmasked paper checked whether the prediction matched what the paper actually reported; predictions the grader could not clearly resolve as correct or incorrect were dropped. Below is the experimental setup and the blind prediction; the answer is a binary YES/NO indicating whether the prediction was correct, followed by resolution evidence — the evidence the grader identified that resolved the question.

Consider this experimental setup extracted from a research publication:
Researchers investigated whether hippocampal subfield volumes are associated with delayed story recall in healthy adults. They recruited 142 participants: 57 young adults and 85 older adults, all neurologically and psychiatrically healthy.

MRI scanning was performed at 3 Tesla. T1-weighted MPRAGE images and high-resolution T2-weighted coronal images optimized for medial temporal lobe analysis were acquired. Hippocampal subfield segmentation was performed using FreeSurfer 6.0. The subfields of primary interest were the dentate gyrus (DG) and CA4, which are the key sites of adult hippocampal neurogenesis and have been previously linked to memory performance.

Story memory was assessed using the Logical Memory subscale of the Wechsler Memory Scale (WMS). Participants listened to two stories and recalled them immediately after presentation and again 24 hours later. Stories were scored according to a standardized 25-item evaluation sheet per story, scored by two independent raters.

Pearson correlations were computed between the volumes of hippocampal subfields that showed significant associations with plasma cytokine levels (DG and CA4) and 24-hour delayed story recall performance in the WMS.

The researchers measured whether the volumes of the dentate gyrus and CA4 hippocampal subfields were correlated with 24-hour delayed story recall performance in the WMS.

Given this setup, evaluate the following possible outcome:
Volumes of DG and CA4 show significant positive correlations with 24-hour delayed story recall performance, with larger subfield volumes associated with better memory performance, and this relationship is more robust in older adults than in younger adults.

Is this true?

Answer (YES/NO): YES